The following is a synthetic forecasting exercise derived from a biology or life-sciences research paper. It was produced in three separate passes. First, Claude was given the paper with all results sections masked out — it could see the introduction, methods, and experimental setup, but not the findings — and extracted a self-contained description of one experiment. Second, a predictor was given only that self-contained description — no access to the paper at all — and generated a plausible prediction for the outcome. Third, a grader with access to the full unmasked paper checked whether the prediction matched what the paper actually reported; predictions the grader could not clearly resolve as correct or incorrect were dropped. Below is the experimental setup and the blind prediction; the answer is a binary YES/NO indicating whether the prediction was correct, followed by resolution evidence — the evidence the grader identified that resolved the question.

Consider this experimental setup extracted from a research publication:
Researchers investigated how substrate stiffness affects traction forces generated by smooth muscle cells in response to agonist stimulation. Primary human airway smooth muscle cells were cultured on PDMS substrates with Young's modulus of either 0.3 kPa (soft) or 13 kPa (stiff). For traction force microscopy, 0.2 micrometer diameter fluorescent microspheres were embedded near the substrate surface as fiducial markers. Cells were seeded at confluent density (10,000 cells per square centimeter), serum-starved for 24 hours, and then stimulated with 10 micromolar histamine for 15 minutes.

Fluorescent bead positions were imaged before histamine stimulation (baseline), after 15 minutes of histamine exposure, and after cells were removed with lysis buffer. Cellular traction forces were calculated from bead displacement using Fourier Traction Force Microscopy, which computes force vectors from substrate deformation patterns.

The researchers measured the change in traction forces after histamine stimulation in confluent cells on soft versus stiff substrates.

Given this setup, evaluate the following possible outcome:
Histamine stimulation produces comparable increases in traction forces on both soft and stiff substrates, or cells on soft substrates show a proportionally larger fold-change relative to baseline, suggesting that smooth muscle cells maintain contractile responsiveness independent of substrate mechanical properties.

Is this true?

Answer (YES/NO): NO